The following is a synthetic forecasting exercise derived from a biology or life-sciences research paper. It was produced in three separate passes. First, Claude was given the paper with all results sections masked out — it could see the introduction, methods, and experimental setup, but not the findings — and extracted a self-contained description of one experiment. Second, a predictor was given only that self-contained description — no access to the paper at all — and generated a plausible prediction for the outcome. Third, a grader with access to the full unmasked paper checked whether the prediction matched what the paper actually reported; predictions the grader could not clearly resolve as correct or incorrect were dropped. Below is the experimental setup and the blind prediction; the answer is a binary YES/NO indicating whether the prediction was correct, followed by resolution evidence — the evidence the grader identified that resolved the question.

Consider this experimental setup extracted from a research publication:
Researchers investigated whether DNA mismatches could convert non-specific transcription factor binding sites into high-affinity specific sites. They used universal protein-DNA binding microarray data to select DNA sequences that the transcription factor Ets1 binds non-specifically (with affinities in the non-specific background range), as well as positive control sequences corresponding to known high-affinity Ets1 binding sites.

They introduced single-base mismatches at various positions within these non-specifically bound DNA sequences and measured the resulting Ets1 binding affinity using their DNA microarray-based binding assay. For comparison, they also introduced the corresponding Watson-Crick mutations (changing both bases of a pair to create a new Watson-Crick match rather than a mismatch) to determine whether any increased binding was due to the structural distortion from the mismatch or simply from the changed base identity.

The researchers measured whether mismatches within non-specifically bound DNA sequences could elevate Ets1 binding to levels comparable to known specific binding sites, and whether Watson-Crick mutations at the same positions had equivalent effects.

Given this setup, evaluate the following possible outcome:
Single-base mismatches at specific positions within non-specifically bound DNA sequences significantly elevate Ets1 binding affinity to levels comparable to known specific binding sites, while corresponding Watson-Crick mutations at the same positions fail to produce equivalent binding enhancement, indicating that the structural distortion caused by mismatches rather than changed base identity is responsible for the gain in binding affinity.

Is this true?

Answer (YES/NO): YES